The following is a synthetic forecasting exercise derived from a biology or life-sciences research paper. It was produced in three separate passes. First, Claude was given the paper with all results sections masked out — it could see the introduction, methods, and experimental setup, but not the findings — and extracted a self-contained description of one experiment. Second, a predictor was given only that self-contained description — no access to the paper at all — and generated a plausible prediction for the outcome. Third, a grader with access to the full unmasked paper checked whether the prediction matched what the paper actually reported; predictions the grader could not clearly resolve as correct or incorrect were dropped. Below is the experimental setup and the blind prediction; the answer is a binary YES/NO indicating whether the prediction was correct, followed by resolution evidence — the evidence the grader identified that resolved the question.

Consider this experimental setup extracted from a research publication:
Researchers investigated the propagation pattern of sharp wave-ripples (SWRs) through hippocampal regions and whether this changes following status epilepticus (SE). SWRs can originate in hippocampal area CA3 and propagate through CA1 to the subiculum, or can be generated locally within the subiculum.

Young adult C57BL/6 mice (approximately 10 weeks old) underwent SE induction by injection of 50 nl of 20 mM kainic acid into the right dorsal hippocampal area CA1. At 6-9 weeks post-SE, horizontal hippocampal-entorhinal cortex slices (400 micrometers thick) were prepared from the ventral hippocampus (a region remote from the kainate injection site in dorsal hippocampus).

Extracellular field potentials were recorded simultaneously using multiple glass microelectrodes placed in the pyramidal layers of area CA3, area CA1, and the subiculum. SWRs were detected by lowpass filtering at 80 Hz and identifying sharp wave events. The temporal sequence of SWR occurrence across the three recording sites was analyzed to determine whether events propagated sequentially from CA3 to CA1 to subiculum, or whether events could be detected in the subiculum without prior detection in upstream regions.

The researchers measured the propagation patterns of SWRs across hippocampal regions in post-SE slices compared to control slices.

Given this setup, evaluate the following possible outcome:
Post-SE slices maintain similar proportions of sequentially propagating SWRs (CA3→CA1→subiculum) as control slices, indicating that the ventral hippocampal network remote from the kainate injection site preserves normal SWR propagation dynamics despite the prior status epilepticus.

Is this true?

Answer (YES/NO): YES